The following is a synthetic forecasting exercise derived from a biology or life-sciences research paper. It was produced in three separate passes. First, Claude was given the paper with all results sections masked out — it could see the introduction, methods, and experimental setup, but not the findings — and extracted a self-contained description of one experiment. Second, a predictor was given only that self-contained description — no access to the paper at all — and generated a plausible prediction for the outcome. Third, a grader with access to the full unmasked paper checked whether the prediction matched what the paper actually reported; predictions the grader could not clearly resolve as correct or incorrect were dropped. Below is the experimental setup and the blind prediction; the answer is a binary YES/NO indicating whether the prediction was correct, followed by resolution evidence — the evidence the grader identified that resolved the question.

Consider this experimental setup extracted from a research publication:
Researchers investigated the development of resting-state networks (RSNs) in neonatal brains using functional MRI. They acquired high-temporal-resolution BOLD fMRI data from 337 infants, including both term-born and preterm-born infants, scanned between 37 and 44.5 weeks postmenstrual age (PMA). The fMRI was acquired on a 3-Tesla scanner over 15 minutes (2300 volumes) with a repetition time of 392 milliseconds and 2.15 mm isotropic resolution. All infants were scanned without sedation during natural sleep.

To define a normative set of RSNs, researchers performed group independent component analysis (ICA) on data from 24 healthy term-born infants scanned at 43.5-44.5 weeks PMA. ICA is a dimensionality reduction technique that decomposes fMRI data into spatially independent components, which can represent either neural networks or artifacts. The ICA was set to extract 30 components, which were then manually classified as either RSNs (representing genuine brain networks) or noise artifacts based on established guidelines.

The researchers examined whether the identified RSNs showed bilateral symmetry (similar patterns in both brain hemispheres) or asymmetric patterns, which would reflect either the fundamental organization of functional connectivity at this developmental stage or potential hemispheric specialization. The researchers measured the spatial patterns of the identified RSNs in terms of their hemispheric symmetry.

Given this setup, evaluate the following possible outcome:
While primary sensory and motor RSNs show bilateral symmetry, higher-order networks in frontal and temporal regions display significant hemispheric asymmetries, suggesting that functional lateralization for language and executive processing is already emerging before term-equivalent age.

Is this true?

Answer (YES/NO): NO